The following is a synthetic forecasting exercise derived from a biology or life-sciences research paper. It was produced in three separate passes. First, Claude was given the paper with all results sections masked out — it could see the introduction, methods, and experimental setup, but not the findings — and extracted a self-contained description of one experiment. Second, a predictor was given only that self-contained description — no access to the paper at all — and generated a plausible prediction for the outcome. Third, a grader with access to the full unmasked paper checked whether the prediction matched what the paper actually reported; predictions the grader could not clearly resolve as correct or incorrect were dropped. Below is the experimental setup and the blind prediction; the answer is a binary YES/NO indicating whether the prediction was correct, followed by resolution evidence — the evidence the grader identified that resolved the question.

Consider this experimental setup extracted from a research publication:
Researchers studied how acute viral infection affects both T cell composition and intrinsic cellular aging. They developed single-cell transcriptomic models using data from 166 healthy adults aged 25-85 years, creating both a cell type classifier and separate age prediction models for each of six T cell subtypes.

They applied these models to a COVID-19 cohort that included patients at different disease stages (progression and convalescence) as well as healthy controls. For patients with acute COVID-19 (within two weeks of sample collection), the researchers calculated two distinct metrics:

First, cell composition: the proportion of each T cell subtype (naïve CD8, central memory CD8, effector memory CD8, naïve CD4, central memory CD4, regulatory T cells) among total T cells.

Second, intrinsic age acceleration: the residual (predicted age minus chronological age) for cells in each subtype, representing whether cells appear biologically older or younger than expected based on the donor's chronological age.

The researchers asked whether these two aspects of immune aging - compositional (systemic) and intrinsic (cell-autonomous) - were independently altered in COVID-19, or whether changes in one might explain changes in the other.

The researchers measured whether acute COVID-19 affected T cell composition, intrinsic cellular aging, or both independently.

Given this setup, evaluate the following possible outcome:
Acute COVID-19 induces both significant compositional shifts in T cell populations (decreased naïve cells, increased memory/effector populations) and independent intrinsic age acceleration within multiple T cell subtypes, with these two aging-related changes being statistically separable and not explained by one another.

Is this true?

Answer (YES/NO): NO